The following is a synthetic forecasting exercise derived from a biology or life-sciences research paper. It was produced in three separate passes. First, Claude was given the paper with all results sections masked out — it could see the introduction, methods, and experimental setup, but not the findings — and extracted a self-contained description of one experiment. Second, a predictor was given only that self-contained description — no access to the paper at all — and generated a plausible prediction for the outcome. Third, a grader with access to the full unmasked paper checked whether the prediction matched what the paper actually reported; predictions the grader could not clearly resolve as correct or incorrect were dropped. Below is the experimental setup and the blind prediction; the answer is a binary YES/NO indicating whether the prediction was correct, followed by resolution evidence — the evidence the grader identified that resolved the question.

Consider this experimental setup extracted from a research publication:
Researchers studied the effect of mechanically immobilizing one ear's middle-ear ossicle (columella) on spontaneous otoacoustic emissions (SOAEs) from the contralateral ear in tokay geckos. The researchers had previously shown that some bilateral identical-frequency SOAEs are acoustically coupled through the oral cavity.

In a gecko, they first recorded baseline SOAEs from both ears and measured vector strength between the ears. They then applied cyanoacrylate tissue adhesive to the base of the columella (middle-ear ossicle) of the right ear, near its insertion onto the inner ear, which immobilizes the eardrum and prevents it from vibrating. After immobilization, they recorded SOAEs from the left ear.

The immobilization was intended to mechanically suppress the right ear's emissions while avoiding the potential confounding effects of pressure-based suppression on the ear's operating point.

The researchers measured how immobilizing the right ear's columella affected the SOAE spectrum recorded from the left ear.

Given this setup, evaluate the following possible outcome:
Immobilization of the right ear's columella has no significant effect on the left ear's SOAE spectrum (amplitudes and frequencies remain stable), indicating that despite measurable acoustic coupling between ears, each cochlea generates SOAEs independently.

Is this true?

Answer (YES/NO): NO